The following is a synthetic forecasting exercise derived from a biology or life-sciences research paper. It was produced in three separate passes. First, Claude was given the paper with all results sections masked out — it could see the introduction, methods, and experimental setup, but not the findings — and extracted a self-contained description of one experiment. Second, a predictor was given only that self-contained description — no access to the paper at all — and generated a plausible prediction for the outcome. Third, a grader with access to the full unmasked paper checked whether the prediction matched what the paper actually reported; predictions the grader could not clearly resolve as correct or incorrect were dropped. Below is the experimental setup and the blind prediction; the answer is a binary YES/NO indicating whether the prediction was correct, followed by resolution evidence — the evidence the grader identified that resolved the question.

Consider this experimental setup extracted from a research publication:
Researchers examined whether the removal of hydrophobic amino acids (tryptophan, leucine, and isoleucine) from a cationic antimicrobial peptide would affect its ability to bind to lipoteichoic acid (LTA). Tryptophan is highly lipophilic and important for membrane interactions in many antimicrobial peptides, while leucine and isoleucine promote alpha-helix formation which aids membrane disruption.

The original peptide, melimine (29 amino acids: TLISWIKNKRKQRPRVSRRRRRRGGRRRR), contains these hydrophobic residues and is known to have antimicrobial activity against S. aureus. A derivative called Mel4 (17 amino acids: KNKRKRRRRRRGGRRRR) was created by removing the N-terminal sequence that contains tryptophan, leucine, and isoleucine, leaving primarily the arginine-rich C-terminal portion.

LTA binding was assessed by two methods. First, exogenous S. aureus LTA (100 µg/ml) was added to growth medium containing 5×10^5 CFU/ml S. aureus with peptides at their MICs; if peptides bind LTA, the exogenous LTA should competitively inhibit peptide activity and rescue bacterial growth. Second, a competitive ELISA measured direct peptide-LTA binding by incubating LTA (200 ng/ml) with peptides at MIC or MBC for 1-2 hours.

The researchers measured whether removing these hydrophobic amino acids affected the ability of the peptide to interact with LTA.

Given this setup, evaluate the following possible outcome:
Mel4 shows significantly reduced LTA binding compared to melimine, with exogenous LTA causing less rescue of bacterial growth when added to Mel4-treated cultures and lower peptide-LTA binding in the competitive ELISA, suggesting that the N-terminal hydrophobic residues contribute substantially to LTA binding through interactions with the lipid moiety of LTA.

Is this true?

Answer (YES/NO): NO